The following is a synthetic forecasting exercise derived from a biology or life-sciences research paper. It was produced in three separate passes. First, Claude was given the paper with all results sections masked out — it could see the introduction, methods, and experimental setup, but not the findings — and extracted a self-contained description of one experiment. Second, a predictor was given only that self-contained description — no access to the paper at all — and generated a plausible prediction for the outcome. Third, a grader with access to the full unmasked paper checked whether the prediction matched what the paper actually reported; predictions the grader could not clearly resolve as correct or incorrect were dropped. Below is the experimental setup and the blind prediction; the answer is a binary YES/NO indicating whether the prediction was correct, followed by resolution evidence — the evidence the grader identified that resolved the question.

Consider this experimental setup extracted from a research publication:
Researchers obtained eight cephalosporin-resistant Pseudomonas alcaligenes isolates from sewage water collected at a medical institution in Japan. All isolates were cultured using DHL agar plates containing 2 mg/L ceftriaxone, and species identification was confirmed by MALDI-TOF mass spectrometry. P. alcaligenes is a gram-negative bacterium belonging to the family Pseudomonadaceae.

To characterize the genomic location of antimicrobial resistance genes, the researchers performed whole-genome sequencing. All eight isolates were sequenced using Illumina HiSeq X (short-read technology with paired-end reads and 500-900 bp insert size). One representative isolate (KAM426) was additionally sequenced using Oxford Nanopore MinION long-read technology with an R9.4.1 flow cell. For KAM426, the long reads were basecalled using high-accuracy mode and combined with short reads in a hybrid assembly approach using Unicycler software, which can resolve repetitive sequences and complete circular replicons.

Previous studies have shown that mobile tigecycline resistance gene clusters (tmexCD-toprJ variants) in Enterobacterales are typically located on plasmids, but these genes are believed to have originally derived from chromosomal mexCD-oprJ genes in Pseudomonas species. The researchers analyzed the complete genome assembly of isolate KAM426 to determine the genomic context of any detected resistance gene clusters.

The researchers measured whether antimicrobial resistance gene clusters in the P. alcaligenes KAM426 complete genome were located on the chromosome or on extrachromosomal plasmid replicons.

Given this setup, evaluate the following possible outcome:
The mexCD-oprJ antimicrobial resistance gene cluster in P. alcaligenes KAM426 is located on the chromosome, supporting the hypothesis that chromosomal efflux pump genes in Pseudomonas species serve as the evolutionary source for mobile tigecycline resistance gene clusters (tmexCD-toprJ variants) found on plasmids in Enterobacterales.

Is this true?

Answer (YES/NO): NO